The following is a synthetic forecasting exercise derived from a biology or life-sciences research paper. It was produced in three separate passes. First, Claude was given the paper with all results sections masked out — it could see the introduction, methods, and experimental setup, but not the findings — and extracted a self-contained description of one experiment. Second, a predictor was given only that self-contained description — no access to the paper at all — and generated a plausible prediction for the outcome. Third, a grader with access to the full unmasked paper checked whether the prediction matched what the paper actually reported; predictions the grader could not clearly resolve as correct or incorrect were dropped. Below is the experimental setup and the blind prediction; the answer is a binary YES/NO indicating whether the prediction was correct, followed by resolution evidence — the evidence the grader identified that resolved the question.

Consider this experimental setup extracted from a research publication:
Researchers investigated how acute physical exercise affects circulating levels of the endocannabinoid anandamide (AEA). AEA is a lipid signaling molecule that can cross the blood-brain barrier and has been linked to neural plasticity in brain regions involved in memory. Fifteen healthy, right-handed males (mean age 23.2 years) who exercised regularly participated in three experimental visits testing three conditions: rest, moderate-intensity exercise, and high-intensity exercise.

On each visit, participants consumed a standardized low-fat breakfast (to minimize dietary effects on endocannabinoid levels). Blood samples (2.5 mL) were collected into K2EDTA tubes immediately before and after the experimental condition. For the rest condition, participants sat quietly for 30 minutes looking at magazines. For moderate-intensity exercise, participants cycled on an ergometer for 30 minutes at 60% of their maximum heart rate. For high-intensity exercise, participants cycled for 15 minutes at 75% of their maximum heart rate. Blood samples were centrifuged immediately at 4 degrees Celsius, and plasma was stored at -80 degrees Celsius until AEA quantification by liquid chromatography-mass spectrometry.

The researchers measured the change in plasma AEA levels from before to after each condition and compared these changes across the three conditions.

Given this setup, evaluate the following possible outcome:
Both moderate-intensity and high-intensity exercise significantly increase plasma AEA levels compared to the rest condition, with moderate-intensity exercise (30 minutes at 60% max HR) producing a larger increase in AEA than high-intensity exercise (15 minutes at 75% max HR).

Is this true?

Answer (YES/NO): NO